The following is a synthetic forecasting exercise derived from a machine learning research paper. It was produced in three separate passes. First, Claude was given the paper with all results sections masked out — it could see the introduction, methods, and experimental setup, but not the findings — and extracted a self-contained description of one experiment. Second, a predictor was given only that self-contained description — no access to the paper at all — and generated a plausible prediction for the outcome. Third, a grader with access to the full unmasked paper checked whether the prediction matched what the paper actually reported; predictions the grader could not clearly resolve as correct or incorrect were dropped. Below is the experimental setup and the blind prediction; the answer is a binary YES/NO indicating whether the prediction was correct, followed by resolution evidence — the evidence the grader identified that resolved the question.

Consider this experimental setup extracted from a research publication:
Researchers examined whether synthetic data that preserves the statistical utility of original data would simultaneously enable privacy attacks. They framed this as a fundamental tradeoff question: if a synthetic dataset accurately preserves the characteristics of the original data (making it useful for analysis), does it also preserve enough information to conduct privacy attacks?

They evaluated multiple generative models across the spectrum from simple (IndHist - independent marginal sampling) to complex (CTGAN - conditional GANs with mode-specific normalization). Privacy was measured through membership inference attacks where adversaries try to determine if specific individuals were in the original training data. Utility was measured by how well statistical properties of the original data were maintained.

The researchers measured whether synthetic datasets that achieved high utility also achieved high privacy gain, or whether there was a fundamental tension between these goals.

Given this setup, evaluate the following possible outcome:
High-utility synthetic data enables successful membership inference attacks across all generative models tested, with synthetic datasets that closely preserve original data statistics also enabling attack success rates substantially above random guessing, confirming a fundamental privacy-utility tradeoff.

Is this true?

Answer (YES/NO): YES